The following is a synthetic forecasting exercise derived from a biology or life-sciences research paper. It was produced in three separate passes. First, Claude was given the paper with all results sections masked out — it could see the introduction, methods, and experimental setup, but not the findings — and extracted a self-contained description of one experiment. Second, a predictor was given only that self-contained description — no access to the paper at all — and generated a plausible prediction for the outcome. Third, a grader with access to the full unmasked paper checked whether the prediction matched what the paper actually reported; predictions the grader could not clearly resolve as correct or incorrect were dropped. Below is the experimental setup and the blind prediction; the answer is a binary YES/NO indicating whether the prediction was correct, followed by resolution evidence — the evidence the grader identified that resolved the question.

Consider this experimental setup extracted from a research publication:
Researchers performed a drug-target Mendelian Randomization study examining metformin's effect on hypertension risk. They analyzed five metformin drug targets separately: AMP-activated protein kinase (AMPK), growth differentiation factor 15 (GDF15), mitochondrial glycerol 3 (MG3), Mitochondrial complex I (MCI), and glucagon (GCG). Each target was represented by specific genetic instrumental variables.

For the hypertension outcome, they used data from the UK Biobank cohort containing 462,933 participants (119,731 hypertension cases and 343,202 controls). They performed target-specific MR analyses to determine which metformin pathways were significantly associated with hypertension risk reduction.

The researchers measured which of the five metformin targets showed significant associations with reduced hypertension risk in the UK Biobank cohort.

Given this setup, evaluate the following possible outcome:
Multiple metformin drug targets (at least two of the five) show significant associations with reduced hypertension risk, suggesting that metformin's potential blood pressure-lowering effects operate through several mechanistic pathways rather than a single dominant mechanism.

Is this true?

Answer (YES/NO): YES